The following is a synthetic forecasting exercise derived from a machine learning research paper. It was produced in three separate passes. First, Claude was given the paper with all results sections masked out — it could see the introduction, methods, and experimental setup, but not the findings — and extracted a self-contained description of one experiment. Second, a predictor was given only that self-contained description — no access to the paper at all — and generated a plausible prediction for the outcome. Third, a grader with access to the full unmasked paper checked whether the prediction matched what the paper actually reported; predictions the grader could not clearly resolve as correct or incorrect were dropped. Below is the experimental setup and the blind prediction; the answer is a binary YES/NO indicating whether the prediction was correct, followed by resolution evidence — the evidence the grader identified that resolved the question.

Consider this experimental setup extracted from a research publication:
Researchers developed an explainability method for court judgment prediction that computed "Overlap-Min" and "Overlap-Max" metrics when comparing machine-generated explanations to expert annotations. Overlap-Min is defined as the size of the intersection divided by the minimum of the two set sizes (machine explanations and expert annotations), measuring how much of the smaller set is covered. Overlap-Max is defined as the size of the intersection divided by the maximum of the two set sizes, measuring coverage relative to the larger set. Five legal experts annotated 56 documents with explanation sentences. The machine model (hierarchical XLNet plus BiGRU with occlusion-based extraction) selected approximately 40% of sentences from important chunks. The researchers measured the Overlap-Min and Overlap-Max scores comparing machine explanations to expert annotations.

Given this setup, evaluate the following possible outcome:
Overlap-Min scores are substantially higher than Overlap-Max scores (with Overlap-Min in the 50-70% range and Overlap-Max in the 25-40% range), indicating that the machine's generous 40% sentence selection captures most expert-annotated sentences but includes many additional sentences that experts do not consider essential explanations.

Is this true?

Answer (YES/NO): NO